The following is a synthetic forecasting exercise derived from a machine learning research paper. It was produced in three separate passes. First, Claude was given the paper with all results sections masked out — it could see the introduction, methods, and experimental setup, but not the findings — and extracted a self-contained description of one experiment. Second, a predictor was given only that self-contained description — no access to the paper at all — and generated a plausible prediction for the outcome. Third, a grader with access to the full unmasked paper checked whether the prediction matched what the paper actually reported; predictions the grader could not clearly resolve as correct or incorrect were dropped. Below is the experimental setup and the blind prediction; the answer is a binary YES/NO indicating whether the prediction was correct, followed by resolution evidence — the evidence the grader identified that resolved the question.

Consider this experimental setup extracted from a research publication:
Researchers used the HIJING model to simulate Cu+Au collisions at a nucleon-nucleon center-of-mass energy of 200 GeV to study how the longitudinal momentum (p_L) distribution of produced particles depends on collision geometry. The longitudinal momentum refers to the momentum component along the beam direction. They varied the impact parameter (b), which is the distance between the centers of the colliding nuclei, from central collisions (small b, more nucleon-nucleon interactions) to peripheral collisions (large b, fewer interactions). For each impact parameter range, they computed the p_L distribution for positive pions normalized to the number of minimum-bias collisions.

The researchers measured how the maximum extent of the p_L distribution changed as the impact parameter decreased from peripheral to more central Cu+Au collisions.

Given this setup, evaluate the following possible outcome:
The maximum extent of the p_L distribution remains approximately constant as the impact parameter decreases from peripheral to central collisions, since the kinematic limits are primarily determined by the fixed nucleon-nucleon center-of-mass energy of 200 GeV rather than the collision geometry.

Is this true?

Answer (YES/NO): NO